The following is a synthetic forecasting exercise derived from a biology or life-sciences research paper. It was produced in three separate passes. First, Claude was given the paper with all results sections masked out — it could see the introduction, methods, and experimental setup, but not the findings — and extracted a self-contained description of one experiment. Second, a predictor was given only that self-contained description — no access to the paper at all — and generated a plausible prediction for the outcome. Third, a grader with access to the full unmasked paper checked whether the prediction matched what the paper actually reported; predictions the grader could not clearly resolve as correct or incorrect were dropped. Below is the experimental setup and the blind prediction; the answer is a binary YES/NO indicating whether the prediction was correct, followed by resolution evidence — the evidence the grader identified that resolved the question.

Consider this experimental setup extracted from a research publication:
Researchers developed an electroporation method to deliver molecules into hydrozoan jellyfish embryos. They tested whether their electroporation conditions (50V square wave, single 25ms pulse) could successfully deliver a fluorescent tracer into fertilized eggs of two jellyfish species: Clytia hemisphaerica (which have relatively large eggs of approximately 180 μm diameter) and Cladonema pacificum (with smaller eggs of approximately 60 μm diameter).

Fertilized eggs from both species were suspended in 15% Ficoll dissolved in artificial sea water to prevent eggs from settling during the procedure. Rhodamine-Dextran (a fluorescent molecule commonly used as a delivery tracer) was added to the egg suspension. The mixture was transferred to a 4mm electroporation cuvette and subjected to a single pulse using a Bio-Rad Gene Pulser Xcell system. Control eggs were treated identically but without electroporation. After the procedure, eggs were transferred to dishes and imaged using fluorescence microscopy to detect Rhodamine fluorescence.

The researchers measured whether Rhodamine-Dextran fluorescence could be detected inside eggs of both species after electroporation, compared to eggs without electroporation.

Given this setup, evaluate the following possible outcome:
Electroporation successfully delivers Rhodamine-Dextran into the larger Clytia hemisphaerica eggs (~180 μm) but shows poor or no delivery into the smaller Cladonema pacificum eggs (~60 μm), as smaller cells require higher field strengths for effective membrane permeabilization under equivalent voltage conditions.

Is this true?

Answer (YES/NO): NO